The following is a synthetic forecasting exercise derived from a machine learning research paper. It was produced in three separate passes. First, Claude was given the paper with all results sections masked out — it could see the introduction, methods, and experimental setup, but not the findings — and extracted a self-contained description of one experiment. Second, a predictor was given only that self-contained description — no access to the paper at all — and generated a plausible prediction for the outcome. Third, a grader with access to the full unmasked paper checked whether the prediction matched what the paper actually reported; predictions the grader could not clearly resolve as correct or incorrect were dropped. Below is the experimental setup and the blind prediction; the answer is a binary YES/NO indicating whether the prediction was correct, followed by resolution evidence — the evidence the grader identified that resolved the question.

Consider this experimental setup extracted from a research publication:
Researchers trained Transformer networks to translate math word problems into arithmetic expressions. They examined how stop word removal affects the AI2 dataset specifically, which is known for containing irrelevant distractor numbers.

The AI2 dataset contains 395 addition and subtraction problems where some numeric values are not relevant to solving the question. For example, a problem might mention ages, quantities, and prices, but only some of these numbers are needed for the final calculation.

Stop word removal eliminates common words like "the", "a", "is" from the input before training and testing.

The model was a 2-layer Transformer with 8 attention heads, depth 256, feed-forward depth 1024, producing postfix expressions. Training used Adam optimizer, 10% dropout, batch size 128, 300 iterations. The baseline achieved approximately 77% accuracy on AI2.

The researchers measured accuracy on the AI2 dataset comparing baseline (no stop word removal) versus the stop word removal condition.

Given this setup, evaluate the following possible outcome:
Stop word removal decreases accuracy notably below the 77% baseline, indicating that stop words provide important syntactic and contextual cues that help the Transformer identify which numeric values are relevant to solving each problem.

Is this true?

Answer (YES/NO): YES